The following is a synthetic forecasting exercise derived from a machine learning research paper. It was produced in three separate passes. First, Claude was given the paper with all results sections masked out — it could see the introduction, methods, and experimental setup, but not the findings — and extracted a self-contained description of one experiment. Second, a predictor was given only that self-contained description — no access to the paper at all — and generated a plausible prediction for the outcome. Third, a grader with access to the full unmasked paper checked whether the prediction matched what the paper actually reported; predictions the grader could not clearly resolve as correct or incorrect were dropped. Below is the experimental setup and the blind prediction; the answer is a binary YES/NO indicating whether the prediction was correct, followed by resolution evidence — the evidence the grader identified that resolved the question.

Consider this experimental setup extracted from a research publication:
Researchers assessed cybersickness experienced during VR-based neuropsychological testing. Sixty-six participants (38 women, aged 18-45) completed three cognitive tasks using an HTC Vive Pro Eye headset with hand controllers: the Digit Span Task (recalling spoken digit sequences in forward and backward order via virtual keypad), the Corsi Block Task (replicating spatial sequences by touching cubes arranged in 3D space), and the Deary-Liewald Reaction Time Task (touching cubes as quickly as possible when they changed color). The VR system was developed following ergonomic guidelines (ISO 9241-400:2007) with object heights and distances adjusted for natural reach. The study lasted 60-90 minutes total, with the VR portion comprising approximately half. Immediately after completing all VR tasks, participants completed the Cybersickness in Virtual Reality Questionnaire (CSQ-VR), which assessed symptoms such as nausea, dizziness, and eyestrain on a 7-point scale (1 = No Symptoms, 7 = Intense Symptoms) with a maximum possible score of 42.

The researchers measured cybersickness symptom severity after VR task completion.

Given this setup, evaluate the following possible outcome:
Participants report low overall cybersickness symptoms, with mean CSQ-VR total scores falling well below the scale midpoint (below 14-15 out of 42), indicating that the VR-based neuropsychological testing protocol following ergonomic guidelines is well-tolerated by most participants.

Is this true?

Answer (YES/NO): YES